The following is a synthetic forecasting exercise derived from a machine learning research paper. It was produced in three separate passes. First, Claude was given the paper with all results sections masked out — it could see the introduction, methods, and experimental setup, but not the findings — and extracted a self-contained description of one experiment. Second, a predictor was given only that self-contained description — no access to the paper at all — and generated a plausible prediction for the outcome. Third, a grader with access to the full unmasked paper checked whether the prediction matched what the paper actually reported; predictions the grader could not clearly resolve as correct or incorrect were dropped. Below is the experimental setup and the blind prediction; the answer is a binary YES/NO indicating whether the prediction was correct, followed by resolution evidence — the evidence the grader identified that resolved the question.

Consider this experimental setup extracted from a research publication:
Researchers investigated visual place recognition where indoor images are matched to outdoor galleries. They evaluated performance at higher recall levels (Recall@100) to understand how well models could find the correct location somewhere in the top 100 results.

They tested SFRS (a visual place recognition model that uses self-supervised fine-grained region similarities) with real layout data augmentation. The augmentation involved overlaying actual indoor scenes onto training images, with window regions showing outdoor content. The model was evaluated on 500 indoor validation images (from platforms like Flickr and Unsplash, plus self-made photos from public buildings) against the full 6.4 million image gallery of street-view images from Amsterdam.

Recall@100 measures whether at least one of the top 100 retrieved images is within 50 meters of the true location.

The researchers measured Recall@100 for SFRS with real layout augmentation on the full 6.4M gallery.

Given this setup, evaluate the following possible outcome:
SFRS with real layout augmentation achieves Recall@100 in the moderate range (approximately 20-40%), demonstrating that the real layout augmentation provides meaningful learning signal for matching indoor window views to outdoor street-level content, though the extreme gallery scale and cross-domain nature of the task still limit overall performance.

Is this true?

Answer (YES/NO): NO